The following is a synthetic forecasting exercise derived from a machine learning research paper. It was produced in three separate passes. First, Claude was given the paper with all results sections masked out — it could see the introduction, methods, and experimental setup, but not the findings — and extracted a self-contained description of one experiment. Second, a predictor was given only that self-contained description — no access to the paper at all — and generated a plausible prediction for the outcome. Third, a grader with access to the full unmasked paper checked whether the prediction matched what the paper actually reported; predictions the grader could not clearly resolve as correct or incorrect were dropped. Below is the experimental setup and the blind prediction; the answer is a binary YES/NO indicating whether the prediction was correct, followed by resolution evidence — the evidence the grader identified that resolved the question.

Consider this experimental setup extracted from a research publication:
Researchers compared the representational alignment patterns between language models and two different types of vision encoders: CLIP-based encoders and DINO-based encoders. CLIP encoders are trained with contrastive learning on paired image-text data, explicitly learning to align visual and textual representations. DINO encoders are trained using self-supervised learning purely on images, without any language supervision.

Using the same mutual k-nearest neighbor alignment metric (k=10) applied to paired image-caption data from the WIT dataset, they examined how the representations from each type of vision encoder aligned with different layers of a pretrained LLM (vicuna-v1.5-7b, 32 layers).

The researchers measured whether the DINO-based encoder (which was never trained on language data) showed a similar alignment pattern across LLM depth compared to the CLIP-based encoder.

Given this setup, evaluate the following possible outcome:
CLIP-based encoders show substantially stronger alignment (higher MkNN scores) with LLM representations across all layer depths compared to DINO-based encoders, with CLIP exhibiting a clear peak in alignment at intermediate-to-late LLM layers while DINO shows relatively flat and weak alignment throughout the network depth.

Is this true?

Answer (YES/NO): NO